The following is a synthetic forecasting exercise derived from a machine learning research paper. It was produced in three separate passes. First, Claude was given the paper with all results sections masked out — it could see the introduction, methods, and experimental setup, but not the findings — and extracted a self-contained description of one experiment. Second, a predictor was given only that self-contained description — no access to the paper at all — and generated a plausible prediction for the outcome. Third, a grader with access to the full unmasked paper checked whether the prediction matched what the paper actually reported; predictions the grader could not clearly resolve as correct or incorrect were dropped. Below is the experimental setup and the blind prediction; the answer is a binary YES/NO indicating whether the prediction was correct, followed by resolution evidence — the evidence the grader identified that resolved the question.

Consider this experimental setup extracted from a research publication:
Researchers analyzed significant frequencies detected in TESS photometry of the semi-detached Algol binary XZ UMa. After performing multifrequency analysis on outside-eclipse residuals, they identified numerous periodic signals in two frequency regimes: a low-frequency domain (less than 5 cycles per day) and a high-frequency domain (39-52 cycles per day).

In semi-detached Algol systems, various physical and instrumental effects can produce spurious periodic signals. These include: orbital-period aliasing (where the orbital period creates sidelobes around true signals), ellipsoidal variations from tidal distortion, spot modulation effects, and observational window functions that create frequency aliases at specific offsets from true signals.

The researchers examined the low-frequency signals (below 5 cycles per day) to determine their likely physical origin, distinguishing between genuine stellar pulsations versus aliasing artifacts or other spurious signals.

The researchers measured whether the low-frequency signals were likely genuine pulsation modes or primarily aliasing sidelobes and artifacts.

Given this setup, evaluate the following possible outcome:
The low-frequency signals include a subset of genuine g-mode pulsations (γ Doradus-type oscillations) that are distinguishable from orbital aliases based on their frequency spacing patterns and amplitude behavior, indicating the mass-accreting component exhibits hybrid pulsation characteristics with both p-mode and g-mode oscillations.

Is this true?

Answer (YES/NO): NO